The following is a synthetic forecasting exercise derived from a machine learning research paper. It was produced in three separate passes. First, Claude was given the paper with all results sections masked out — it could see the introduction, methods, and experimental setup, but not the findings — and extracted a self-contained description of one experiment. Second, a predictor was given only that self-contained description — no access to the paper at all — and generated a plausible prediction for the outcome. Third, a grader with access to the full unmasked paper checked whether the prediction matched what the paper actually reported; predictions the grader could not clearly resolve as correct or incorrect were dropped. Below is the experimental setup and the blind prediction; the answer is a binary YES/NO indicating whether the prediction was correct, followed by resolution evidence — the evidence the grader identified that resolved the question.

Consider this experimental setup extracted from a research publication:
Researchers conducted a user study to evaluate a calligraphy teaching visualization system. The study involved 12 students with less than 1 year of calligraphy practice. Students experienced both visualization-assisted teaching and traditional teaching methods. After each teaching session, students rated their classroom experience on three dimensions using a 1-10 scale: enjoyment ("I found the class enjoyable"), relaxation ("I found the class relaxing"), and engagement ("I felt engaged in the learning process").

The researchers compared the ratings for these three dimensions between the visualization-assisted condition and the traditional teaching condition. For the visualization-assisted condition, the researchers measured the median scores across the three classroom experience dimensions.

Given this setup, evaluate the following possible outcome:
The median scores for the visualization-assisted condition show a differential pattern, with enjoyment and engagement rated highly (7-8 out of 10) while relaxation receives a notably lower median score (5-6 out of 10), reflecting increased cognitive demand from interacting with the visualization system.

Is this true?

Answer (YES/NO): NO